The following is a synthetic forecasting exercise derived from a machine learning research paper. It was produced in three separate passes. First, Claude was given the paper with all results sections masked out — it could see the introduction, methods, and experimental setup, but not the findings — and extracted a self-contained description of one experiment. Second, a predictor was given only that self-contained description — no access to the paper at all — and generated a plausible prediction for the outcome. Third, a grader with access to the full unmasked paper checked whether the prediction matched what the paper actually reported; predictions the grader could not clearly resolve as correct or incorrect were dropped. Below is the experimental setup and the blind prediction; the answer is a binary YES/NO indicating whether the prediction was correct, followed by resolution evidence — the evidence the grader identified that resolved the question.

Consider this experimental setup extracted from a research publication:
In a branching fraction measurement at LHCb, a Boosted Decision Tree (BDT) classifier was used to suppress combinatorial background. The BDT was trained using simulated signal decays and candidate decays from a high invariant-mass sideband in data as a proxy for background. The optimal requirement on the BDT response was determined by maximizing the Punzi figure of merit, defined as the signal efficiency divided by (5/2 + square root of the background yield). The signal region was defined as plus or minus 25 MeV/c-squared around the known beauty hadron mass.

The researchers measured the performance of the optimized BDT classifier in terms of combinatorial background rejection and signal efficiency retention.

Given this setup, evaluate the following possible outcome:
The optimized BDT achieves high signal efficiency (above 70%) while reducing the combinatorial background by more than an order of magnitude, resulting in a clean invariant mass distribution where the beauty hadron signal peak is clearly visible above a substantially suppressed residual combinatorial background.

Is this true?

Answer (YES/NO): YES